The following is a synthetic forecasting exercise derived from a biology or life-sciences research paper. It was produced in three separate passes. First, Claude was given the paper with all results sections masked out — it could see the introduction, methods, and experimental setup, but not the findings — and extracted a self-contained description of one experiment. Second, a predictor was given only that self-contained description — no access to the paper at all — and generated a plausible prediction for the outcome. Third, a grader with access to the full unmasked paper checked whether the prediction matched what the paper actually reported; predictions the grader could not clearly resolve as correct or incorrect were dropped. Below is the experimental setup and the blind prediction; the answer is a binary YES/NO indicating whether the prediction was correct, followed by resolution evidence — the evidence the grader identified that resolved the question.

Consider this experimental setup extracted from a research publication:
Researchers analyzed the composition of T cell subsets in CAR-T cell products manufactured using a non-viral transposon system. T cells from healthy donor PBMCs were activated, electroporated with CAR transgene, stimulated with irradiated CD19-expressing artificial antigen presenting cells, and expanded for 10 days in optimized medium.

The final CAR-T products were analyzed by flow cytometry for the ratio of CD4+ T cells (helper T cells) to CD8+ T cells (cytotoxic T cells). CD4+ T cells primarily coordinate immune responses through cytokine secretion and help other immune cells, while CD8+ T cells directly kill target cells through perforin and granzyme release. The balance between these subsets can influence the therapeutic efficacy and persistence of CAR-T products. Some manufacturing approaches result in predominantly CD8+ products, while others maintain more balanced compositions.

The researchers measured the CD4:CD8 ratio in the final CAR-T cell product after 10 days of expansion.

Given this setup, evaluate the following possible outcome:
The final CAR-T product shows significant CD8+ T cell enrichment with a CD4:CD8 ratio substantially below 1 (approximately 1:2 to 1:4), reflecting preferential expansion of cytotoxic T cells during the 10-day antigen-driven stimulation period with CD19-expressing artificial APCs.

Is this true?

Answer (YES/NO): YES